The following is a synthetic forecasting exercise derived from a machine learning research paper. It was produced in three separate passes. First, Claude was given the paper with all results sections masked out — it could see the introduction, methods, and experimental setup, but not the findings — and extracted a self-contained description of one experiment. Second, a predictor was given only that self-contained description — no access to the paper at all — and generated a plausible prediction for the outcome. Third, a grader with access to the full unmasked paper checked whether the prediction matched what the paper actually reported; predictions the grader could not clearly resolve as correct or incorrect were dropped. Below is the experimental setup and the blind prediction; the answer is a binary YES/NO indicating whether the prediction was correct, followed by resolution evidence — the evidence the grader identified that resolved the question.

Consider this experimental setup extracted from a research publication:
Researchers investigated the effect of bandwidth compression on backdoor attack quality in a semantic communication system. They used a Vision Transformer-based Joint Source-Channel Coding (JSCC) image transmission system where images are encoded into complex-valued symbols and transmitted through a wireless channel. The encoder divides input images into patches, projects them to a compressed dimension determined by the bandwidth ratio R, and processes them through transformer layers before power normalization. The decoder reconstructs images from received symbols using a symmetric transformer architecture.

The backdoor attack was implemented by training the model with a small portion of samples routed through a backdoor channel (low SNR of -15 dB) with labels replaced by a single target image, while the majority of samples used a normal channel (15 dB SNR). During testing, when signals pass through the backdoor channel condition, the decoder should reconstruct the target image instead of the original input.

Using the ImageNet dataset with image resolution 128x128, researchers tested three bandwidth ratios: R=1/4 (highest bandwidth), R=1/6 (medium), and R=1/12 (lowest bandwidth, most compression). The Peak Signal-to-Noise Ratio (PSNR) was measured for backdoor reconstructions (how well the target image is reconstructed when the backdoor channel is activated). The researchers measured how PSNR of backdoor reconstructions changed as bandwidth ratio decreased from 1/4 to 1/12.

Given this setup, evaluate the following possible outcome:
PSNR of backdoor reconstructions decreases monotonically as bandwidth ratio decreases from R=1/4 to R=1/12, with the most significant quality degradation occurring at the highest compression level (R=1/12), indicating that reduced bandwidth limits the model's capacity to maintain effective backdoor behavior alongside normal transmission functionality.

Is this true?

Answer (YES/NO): YES